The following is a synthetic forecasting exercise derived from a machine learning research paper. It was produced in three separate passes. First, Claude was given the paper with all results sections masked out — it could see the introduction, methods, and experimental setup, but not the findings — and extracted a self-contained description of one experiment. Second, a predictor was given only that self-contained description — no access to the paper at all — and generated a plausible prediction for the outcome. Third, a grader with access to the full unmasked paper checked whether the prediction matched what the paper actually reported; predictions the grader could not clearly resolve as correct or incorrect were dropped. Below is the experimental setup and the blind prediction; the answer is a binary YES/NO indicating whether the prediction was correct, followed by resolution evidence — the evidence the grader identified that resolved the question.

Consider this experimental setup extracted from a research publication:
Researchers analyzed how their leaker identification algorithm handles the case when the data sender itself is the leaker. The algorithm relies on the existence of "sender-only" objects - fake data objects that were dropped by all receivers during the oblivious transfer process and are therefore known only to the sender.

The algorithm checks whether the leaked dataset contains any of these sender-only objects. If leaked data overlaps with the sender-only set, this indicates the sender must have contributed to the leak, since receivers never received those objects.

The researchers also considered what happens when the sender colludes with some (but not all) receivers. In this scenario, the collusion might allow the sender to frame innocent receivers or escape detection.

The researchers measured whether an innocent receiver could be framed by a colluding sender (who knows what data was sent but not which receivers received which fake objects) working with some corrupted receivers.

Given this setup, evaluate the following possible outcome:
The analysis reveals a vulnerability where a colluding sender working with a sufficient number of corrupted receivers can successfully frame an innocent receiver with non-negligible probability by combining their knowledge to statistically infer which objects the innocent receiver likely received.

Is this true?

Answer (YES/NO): NO